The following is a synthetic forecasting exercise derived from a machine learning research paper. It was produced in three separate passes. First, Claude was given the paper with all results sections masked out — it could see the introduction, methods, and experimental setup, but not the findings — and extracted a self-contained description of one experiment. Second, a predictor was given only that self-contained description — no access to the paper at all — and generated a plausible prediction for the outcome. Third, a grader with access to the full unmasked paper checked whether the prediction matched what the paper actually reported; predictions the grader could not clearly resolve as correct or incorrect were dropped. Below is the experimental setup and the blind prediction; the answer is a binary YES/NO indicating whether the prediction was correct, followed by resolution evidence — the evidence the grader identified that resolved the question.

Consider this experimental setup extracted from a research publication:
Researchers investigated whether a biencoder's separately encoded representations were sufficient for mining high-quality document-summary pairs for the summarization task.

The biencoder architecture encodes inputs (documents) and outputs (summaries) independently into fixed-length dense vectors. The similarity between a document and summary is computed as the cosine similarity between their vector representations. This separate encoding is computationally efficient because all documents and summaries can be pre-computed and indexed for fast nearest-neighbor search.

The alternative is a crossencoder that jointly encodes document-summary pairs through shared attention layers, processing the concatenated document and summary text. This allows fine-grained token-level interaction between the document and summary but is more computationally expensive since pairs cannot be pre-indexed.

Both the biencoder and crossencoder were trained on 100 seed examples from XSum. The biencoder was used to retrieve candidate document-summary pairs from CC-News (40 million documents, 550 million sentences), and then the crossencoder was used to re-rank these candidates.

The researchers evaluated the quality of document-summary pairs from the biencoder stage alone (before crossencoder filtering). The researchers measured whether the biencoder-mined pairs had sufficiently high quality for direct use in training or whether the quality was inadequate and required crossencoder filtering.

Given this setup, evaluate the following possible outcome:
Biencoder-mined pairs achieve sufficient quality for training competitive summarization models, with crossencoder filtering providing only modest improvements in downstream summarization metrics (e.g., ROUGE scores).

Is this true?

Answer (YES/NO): NO